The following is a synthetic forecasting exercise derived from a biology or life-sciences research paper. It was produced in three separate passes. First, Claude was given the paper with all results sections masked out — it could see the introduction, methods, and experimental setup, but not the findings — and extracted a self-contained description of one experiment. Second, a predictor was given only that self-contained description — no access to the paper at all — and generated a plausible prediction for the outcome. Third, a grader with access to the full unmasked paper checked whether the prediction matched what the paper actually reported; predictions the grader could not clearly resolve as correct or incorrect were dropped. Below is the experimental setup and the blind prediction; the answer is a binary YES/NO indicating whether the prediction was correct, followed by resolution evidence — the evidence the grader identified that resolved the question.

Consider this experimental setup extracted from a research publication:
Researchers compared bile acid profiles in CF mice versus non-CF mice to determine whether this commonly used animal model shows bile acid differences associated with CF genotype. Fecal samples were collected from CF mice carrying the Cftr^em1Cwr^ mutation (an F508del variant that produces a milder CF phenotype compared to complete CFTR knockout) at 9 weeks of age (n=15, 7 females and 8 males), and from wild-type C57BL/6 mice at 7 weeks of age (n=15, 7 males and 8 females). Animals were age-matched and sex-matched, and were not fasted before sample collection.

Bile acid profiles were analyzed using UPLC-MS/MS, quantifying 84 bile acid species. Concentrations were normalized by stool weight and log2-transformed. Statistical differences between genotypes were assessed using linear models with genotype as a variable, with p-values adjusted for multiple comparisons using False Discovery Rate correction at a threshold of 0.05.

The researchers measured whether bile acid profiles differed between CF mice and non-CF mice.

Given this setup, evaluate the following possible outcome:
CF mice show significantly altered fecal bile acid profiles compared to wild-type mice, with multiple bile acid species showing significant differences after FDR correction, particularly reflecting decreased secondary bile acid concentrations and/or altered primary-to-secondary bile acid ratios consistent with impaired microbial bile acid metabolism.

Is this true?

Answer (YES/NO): NO